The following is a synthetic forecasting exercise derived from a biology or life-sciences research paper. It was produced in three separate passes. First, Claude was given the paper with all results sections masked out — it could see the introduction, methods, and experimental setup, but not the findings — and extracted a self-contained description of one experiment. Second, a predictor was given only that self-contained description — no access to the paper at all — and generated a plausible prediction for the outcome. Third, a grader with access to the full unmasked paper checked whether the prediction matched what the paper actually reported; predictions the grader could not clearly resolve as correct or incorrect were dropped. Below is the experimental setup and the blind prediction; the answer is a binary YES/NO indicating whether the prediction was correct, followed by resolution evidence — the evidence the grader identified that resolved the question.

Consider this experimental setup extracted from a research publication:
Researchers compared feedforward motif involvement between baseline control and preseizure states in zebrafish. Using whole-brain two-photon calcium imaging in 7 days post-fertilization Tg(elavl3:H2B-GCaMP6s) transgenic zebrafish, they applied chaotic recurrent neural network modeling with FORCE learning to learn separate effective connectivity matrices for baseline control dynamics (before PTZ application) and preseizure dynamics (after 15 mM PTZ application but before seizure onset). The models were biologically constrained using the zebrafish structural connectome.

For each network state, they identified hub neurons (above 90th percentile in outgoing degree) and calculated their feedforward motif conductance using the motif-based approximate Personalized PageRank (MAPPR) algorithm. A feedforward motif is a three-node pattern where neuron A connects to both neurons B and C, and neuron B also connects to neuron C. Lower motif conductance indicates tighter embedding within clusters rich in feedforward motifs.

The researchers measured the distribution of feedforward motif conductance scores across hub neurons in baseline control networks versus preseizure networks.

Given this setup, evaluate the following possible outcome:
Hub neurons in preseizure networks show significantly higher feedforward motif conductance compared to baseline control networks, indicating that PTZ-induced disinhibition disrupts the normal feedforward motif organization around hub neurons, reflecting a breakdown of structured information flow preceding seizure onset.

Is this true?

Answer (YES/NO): YES